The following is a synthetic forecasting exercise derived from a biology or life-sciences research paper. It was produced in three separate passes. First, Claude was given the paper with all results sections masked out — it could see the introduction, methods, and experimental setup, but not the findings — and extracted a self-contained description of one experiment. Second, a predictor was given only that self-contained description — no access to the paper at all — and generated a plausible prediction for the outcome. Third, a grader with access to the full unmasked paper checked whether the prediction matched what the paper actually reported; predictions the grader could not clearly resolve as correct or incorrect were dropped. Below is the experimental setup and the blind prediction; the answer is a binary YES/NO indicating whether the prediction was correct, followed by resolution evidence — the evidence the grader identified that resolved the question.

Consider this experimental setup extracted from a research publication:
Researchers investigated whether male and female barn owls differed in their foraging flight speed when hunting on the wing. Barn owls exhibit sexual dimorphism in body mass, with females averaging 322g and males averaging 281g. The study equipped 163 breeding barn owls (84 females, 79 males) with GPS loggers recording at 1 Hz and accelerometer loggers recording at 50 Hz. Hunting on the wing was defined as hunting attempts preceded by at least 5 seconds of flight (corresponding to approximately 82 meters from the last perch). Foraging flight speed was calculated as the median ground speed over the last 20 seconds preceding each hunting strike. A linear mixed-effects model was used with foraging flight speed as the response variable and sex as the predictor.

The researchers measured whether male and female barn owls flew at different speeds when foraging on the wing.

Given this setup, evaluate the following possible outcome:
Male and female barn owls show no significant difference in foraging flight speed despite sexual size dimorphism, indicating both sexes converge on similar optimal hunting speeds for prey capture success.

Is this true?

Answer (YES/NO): NO